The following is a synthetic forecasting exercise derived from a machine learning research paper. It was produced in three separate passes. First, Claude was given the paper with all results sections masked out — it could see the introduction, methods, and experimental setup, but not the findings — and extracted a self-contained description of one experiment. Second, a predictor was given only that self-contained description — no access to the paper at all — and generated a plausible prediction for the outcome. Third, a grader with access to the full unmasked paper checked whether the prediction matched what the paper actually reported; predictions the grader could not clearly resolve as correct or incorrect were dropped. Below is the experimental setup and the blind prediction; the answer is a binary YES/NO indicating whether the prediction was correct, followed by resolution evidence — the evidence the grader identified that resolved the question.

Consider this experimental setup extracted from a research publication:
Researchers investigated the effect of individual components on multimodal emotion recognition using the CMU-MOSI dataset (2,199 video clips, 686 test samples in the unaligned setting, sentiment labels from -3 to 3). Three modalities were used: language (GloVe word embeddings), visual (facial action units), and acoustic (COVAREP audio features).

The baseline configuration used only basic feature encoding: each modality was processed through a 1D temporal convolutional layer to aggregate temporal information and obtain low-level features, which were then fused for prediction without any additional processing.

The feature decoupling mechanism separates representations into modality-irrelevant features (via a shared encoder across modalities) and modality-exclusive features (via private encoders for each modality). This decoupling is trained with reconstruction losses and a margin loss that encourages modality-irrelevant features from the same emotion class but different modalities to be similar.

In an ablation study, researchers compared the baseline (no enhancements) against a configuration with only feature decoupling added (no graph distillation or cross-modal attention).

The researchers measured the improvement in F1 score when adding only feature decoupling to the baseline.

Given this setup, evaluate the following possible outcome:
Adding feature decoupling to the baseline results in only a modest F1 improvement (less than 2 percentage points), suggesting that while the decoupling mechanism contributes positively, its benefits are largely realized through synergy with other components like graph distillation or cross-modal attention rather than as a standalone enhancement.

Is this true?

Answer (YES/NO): YES